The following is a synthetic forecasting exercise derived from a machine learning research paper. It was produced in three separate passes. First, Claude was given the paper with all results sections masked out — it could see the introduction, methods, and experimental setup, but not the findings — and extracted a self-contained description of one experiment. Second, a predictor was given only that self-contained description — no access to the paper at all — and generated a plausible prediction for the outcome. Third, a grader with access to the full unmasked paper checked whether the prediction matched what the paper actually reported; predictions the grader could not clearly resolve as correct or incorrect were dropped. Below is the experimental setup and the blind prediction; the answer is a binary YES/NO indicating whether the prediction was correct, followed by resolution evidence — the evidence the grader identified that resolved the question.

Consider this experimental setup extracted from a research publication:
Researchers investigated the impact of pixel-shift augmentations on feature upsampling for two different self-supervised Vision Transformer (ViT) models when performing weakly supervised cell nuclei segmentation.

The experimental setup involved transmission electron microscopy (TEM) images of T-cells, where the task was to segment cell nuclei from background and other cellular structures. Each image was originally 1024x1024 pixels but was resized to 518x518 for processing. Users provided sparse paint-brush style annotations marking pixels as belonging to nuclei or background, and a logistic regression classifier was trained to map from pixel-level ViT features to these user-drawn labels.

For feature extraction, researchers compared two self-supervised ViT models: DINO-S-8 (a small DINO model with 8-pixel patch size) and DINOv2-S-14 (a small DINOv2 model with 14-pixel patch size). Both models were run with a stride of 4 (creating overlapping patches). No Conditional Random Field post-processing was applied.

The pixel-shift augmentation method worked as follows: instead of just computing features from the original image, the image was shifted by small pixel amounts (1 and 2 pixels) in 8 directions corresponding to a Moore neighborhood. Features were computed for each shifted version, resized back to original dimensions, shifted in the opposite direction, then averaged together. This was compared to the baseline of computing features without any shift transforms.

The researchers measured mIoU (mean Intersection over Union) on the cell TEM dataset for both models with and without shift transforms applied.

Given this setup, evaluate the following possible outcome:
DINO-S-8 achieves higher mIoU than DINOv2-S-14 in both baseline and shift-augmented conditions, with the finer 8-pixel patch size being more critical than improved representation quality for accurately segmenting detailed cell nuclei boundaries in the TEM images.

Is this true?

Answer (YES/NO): NO